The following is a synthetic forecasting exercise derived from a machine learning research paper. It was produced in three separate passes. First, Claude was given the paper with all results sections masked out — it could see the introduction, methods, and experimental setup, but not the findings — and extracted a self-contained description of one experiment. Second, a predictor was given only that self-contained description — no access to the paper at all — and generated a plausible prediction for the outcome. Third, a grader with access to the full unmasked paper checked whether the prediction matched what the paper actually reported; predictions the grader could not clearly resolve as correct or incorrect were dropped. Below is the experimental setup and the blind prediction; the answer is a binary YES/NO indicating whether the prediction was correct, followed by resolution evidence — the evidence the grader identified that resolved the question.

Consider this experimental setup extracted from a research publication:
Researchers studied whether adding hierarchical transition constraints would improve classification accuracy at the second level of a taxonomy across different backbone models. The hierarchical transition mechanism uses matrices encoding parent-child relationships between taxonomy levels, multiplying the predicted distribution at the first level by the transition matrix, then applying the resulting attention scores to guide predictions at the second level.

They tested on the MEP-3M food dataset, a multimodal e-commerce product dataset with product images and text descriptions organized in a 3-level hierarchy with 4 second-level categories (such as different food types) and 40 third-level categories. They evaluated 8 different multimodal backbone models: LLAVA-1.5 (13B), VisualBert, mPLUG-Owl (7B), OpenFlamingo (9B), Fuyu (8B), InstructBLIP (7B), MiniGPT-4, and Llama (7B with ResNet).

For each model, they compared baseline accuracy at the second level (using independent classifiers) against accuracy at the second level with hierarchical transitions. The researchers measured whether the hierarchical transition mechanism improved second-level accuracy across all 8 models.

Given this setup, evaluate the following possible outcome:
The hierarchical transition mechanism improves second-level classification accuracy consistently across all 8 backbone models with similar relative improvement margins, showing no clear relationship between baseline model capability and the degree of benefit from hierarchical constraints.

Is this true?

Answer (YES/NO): NO